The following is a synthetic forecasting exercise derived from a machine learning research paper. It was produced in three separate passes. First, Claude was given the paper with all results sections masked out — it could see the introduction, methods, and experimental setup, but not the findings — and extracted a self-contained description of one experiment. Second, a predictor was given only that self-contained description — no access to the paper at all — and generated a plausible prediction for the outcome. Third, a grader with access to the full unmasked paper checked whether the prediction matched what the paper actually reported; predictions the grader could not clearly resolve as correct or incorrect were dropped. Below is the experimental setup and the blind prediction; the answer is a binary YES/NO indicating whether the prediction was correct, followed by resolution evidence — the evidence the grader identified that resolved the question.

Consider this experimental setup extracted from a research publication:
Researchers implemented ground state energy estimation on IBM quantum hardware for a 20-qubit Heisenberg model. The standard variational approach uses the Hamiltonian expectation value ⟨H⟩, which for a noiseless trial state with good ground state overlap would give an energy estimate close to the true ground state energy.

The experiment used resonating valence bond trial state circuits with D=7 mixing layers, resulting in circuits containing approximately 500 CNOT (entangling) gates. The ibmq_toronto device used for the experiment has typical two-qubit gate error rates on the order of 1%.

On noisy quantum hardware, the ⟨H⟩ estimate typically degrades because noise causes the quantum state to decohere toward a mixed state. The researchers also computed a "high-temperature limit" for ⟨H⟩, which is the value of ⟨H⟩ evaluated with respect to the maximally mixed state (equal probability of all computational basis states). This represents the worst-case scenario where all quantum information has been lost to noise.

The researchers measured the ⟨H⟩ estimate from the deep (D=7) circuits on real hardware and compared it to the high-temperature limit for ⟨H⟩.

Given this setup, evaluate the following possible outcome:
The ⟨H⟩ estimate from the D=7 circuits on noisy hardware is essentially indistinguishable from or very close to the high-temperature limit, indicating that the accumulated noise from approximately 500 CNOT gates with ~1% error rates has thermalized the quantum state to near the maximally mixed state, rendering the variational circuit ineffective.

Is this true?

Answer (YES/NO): YES